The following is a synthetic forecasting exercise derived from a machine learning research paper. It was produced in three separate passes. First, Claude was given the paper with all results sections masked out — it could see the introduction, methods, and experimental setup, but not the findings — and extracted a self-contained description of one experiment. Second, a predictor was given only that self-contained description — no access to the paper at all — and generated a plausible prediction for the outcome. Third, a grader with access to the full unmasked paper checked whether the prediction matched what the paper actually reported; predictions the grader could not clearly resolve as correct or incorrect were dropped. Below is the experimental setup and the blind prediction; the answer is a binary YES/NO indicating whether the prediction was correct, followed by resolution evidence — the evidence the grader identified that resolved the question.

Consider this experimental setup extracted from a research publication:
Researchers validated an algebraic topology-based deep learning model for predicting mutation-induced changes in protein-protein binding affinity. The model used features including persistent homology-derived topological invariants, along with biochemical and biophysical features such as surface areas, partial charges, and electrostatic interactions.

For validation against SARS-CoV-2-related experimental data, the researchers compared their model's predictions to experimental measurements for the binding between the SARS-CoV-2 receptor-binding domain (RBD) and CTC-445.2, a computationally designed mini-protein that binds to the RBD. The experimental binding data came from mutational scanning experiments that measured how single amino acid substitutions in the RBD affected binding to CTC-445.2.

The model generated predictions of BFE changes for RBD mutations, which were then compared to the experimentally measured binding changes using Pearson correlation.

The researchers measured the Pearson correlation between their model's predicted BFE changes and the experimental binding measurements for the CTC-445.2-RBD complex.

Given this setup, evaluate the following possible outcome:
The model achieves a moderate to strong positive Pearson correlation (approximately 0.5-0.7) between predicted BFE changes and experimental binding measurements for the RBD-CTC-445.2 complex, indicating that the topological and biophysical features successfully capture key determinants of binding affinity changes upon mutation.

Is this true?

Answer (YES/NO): YES